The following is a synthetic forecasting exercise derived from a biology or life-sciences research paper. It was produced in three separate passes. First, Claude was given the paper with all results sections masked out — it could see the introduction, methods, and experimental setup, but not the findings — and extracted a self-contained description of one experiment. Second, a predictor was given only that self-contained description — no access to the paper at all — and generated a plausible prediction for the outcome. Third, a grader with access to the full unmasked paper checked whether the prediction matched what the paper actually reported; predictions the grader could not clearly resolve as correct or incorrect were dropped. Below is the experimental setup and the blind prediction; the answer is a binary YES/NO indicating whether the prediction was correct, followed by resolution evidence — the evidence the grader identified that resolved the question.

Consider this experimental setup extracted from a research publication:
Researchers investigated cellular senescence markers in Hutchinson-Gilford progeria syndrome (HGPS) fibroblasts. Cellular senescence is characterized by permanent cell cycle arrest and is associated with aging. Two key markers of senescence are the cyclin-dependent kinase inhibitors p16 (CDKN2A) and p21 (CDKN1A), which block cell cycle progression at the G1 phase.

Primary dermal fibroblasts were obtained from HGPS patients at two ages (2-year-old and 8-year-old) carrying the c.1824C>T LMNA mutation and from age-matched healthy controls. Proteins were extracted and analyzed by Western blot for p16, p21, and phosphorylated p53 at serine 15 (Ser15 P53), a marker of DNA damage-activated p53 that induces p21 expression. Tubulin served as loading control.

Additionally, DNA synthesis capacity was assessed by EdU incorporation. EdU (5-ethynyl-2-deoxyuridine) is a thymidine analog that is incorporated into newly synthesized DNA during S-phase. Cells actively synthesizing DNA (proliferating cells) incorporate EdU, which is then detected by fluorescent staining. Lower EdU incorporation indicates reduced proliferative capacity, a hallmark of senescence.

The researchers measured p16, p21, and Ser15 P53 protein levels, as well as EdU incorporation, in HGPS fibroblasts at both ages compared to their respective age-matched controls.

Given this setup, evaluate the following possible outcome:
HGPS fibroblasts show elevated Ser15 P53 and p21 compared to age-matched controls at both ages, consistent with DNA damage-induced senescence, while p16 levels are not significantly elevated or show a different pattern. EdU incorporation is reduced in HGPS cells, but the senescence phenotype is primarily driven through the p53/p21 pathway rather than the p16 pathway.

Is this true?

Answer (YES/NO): NO